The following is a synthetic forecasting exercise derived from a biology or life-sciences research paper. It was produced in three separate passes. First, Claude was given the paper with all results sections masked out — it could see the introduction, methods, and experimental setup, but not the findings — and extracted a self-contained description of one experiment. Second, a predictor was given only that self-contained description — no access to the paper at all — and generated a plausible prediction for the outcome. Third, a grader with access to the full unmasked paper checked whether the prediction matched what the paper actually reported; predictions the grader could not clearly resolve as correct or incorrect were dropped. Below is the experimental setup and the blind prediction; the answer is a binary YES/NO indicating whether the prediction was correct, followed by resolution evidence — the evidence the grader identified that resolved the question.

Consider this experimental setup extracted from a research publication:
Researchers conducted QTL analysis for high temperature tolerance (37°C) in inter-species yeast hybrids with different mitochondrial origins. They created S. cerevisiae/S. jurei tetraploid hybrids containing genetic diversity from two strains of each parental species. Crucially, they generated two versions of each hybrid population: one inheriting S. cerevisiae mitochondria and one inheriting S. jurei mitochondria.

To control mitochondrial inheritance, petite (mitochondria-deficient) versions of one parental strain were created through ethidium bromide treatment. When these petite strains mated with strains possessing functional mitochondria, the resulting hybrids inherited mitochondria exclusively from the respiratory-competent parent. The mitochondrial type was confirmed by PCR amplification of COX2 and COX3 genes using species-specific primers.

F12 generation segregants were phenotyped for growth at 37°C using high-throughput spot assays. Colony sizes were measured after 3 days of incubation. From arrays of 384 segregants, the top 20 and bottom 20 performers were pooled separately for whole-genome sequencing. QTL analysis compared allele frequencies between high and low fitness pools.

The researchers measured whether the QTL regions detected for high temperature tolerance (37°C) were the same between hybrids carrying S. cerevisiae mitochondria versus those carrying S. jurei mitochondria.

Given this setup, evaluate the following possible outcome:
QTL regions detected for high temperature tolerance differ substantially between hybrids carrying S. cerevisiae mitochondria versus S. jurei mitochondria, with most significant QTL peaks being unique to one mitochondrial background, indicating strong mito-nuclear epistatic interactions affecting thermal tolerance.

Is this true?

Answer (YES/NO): YES